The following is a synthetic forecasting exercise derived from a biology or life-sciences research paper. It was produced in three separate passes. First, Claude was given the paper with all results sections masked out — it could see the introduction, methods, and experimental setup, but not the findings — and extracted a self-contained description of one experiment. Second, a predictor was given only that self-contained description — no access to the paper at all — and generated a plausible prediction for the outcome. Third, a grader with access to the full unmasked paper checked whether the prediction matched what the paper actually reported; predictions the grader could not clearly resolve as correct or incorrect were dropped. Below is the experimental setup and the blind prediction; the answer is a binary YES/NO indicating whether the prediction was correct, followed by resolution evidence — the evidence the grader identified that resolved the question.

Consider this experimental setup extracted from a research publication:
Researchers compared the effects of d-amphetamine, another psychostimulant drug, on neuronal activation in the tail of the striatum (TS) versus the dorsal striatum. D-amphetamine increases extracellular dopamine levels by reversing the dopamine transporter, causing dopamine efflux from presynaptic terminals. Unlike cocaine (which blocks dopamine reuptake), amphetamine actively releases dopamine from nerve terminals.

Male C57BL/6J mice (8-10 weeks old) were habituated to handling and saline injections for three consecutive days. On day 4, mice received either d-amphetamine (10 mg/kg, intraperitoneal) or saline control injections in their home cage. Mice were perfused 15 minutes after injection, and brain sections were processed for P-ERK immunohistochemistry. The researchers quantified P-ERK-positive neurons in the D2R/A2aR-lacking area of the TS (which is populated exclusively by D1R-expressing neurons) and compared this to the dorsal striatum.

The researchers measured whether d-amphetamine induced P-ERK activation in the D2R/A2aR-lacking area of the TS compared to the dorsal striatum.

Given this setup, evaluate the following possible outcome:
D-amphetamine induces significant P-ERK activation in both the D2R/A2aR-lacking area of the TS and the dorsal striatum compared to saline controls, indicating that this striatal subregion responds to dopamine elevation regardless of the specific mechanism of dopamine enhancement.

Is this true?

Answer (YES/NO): YES